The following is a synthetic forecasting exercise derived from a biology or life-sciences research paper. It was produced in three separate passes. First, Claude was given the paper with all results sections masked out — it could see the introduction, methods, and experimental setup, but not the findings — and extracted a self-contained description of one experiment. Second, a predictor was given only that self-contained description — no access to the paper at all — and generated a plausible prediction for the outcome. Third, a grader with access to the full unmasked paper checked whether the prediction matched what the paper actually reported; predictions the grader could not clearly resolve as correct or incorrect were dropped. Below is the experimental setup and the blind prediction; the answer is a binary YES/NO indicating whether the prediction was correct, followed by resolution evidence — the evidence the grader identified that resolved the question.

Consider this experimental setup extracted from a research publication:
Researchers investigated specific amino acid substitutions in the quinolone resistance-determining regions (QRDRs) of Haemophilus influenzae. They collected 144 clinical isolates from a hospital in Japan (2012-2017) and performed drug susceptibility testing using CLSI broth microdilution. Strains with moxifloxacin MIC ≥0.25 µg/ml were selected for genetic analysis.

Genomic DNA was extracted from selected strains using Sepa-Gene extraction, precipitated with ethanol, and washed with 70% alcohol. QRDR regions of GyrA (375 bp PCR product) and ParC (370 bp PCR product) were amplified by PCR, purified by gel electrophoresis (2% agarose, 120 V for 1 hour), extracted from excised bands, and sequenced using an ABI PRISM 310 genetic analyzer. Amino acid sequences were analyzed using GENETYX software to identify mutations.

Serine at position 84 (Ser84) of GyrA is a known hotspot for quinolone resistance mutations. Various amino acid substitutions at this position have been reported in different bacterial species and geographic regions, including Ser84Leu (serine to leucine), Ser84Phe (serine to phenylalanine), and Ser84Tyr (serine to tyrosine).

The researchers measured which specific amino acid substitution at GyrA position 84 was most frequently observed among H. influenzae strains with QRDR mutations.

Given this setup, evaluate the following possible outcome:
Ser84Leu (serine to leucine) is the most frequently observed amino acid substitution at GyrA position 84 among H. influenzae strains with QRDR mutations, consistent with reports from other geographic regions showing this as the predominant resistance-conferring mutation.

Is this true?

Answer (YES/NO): YES